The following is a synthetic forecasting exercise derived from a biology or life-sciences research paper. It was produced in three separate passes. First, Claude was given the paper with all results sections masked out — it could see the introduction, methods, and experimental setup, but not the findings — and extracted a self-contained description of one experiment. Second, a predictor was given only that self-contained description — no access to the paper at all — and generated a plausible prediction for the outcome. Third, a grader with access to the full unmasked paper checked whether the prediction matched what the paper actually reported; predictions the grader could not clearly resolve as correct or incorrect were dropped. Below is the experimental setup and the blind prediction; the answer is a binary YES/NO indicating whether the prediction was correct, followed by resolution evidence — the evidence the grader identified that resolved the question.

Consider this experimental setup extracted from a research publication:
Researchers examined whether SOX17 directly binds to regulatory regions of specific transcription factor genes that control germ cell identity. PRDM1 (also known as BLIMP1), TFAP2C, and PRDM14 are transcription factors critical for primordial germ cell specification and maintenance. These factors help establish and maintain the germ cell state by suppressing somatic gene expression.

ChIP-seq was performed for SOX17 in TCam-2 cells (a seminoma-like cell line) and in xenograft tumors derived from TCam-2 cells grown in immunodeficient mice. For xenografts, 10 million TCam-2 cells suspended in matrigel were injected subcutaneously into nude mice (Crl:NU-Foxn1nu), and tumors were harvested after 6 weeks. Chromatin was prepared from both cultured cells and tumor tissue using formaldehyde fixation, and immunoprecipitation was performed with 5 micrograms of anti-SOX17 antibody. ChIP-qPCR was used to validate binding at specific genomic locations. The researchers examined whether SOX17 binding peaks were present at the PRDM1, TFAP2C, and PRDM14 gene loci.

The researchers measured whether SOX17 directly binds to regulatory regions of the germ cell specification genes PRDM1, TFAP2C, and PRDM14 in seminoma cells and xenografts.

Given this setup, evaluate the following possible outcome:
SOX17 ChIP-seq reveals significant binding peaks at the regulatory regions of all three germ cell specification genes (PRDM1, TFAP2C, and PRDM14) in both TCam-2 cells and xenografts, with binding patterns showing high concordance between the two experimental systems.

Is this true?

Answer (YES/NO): NO